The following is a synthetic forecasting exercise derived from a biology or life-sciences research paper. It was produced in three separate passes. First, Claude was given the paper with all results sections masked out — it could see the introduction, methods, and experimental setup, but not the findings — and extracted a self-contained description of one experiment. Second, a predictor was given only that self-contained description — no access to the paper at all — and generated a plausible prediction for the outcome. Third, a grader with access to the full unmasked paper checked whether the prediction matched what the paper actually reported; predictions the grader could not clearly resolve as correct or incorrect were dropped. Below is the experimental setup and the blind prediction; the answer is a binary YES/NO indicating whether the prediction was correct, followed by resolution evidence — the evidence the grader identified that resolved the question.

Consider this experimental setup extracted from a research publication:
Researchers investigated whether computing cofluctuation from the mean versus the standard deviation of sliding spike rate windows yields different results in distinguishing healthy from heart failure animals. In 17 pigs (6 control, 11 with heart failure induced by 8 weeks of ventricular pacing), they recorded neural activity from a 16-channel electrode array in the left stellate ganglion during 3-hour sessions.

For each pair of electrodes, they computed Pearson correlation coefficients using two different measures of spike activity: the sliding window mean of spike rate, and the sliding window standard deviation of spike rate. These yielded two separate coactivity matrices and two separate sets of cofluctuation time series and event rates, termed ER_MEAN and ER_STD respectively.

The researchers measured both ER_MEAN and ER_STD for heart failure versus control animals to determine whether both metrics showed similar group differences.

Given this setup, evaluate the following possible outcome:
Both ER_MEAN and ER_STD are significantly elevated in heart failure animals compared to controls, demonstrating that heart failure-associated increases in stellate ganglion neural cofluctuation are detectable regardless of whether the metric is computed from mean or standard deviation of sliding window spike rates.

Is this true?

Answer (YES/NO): YES